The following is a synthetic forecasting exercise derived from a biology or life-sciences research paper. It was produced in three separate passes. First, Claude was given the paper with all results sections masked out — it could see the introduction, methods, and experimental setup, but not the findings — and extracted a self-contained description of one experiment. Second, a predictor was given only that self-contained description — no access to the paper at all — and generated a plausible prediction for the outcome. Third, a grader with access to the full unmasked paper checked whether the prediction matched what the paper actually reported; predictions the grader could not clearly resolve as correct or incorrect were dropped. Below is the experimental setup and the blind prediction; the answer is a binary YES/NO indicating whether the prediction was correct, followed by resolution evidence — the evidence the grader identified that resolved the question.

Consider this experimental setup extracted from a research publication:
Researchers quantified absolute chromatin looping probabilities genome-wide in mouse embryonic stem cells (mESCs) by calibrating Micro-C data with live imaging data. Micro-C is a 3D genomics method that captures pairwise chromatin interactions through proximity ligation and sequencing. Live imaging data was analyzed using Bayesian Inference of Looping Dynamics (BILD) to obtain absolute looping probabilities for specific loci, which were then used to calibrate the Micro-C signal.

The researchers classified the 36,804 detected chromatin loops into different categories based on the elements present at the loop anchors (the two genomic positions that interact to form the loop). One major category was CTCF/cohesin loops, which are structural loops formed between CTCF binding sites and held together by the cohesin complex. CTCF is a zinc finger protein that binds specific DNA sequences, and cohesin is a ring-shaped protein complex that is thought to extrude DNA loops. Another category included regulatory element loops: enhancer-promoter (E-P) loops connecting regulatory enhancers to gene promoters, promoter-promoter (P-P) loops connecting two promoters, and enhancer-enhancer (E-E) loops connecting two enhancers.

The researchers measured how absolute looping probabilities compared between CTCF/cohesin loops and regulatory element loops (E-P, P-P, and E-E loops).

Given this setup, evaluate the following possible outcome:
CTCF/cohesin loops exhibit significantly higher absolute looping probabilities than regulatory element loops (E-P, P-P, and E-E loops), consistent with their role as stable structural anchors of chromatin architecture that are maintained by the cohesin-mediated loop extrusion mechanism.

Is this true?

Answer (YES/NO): YES